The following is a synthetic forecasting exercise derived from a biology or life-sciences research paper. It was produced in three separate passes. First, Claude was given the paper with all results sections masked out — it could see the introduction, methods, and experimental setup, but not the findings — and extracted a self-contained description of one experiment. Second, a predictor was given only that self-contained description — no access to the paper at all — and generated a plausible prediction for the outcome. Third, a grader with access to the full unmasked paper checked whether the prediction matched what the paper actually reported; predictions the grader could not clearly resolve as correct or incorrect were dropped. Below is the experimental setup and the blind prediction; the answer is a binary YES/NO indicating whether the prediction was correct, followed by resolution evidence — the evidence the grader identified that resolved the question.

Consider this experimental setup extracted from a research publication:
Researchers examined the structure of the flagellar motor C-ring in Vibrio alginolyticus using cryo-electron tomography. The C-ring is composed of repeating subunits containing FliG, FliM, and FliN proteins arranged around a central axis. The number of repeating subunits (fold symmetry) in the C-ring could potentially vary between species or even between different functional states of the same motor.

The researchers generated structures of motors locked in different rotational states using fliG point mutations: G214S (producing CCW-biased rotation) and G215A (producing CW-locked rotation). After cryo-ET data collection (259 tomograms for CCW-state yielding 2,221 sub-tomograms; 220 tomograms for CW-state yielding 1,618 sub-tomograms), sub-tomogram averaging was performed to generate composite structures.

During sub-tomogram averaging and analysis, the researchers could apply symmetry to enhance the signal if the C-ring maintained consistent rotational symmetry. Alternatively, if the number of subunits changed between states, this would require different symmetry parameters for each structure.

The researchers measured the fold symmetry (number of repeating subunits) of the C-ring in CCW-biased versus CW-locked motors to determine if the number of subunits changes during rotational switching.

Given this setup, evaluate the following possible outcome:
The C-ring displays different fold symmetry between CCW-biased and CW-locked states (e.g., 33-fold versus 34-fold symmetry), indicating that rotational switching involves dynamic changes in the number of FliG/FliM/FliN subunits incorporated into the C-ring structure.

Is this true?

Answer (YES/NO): NO